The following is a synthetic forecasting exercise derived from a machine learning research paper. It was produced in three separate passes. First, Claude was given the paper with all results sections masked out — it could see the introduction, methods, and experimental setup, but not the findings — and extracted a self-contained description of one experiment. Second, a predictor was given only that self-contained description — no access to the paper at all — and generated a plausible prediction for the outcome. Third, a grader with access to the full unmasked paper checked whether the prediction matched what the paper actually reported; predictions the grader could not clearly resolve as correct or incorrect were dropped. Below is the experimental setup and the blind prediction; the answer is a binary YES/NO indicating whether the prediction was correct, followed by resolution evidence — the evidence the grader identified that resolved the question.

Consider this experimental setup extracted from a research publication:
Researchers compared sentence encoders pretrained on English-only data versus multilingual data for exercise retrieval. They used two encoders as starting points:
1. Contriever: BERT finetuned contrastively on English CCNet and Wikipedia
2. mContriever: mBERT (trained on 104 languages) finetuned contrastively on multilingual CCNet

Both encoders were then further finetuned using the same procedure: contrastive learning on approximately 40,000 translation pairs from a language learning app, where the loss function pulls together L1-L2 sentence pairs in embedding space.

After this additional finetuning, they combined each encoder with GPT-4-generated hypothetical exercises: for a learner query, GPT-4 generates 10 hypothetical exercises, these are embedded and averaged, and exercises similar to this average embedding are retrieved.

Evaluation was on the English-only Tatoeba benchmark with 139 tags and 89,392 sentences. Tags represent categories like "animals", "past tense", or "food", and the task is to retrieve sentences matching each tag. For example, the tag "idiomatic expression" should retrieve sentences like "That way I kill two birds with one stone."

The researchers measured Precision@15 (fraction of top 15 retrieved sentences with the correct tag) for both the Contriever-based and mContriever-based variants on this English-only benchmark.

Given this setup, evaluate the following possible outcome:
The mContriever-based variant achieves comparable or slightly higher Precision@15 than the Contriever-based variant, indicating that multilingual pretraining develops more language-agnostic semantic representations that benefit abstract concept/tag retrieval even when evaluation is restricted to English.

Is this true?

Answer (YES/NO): NO